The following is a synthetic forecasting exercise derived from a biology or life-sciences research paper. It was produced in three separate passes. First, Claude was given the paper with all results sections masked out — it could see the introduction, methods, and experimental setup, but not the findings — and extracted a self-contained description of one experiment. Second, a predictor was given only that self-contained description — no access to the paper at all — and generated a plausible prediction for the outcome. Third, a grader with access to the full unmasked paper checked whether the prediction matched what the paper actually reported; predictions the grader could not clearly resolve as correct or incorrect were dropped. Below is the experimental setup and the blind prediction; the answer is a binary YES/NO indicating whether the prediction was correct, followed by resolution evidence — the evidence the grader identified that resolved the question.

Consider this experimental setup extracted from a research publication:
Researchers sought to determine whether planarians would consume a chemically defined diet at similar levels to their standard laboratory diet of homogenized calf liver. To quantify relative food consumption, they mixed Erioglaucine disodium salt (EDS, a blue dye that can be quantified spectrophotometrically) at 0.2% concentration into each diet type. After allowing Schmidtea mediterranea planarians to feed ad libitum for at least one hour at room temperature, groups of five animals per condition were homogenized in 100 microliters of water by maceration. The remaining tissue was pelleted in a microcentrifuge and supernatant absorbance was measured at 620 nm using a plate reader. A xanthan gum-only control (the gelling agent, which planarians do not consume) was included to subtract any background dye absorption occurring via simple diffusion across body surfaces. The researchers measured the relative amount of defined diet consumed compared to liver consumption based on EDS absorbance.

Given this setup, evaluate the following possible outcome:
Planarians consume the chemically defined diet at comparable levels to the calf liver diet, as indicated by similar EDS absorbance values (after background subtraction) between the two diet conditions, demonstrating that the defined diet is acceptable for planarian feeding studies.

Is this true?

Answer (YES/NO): NO